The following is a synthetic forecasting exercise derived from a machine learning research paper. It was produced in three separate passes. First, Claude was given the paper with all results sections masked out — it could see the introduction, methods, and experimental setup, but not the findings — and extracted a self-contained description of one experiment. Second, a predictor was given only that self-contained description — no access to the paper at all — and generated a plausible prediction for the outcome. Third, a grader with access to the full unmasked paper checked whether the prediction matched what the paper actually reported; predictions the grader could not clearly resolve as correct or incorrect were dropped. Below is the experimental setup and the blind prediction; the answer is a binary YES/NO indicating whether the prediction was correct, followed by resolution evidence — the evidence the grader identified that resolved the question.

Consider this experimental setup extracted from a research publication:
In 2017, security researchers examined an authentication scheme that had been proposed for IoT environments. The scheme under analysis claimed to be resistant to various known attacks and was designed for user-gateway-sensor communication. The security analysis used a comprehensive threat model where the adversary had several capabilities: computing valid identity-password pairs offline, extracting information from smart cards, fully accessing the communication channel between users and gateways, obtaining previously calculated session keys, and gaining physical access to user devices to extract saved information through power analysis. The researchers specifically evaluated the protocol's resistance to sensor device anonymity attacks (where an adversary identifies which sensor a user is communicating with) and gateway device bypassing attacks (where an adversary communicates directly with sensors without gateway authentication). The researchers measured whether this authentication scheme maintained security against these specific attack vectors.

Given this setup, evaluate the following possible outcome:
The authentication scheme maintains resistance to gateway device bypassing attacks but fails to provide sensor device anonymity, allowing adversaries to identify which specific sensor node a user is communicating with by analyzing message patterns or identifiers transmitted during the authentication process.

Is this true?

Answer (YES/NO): NO